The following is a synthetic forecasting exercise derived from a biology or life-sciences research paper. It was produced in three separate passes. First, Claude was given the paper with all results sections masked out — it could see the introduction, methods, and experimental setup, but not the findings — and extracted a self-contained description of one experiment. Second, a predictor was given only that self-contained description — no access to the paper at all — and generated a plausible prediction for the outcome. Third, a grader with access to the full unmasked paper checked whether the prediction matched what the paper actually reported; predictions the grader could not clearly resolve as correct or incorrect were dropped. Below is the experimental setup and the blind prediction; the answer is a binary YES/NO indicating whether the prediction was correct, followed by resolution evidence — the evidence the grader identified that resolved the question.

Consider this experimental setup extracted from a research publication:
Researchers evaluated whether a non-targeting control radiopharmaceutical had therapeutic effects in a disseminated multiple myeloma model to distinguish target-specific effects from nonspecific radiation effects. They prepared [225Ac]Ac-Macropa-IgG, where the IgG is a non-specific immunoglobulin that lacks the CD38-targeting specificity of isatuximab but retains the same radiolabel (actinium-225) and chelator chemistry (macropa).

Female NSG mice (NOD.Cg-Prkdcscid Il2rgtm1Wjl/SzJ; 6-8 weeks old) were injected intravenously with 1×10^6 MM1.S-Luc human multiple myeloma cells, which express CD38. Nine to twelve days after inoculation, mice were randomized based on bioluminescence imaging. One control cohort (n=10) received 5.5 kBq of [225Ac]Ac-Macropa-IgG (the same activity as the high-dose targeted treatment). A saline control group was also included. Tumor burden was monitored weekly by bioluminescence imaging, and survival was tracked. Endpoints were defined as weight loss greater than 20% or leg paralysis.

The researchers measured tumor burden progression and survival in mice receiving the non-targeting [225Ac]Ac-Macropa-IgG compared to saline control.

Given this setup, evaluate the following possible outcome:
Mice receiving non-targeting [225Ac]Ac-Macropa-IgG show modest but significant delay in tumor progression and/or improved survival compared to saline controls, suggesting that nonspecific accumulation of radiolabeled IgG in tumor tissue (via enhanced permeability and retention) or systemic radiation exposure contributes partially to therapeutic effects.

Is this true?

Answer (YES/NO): NO